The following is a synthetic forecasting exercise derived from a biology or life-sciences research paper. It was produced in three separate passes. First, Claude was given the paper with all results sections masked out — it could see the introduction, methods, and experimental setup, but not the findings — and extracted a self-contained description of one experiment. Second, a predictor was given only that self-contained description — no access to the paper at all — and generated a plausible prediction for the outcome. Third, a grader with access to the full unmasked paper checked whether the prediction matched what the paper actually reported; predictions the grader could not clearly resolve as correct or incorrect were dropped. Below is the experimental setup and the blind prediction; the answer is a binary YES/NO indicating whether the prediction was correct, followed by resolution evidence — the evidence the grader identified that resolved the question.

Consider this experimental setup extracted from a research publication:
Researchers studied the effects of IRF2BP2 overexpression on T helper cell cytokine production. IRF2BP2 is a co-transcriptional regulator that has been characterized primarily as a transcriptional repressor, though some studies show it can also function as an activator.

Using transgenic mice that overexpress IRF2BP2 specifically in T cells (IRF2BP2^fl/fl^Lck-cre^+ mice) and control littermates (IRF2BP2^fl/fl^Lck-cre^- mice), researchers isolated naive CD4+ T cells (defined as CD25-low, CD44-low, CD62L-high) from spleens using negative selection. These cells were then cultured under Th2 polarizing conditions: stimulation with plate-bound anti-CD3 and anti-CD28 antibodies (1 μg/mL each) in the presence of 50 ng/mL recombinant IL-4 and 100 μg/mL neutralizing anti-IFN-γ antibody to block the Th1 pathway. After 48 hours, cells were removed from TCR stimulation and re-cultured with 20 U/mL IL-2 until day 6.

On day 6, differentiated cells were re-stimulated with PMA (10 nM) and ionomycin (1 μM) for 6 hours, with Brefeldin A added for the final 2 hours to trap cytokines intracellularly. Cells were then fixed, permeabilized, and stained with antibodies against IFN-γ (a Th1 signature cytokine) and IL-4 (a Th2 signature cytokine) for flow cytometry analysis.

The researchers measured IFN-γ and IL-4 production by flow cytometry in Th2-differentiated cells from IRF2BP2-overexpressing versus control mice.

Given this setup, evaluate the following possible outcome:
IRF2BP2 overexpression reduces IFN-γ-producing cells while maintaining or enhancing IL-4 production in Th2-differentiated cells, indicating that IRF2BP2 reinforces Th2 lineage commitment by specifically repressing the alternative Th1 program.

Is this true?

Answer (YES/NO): NO